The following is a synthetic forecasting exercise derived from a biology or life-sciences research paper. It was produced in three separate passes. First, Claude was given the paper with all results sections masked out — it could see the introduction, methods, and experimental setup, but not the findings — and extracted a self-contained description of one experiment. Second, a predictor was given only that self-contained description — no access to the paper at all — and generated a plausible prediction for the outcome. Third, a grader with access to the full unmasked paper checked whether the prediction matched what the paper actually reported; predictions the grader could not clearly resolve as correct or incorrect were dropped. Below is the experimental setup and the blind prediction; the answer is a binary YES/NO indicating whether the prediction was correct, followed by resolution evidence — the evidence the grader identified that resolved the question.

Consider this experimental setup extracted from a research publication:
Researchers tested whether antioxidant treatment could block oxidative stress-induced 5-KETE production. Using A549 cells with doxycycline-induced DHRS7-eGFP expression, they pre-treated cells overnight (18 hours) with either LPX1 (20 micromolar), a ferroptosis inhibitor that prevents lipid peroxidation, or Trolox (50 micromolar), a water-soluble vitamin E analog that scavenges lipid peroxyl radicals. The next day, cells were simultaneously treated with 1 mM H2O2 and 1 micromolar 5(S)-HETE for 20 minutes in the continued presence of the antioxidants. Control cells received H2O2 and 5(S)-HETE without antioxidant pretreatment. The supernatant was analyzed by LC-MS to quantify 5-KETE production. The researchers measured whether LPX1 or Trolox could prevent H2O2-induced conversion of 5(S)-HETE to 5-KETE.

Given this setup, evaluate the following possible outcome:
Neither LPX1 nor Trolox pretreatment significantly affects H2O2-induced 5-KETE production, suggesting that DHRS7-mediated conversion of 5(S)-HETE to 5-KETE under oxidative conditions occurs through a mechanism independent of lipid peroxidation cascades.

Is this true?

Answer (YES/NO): NO